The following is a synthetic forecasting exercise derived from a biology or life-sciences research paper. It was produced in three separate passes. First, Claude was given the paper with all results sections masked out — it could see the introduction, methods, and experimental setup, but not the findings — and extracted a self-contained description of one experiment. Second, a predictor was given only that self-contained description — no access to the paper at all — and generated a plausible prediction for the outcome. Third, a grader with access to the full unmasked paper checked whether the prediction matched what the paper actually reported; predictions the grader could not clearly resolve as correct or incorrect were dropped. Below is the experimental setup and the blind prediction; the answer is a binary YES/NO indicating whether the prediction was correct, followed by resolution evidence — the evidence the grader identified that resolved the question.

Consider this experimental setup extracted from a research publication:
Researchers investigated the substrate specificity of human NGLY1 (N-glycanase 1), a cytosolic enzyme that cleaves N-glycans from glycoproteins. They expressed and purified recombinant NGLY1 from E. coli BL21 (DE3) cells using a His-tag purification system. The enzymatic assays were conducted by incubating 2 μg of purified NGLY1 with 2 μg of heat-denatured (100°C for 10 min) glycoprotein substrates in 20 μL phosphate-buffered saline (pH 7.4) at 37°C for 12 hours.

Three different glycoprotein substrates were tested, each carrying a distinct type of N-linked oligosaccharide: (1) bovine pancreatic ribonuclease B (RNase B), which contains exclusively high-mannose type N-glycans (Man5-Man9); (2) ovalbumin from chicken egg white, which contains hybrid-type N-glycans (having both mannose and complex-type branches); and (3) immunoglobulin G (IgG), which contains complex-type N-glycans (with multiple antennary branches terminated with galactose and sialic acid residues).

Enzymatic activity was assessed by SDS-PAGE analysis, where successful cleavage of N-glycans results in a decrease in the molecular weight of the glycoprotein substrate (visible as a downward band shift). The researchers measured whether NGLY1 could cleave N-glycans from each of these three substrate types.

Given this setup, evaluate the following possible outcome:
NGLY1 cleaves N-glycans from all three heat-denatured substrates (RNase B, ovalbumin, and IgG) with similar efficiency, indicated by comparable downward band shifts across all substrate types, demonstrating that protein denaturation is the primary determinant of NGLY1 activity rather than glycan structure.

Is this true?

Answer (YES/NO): NO